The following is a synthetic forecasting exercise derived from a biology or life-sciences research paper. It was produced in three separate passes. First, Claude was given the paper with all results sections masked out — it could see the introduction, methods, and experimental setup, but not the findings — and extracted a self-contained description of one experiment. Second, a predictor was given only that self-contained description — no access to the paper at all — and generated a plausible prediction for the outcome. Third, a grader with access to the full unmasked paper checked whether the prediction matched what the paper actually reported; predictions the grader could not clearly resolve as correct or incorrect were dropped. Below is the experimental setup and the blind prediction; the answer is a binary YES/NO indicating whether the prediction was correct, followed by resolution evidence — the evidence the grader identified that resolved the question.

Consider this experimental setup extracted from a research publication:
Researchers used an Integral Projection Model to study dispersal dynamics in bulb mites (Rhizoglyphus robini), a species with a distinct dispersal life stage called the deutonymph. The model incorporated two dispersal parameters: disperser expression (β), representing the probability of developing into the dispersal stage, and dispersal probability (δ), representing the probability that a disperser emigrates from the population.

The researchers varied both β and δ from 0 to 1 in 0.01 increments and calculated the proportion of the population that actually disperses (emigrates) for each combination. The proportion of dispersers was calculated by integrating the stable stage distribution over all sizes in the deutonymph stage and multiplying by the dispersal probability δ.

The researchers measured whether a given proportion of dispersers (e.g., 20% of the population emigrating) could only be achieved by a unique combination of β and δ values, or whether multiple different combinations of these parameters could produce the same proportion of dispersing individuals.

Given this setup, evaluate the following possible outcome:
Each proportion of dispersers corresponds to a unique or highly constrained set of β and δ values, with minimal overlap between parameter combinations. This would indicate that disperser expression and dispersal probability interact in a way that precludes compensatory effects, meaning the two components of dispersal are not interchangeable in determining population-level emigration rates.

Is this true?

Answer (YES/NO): NO